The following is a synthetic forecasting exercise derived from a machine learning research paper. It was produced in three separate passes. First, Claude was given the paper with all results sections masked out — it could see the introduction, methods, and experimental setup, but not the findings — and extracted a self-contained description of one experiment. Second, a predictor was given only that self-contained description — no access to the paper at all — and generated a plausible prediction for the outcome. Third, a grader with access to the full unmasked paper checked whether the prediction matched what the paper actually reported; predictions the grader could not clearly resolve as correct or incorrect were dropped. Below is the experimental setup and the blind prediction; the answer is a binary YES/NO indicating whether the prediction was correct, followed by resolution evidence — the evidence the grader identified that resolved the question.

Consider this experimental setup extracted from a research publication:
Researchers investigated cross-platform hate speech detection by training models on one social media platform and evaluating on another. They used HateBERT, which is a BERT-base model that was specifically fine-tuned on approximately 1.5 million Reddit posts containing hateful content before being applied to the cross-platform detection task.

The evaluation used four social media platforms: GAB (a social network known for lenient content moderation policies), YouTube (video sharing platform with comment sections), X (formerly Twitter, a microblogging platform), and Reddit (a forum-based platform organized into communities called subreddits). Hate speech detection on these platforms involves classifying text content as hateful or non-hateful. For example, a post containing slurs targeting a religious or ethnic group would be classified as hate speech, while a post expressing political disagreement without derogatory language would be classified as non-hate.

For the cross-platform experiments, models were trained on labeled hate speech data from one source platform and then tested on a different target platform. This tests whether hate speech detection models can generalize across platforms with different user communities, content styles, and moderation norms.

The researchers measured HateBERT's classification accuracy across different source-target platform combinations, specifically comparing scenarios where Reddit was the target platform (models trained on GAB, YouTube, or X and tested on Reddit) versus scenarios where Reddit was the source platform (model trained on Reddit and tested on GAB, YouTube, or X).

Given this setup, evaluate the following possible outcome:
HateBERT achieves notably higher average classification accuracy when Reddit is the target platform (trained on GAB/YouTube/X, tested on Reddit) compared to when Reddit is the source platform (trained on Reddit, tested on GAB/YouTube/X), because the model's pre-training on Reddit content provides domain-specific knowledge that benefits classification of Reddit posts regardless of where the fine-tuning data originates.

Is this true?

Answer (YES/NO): YES